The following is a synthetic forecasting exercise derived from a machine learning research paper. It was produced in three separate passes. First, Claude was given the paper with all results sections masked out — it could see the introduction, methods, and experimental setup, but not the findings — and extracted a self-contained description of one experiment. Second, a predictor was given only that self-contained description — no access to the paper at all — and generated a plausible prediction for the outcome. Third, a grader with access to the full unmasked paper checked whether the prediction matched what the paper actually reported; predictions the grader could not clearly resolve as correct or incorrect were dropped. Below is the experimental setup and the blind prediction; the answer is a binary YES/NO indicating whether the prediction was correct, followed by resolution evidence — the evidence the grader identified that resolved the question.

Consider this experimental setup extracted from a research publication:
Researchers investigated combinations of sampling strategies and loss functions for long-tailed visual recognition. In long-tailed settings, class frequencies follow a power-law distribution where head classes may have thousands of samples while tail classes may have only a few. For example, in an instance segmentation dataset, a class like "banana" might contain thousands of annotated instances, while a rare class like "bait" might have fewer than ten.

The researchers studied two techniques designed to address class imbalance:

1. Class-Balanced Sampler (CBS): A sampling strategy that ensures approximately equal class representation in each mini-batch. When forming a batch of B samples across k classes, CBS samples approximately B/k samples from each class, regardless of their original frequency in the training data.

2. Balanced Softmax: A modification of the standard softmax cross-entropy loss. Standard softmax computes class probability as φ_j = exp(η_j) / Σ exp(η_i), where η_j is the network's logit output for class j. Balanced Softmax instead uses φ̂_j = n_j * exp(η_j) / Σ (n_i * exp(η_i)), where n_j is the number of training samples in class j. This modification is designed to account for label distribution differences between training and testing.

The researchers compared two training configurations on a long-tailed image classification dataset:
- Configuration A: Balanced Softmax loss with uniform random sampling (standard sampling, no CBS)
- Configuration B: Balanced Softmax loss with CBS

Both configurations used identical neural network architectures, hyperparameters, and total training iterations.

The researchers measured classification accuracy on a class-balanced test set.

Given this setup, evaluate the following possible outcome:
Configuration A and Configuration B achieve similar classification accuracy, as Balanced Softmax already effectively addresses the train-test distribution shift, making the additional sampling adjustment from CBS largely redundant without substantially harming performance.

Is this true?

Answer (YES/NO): NO